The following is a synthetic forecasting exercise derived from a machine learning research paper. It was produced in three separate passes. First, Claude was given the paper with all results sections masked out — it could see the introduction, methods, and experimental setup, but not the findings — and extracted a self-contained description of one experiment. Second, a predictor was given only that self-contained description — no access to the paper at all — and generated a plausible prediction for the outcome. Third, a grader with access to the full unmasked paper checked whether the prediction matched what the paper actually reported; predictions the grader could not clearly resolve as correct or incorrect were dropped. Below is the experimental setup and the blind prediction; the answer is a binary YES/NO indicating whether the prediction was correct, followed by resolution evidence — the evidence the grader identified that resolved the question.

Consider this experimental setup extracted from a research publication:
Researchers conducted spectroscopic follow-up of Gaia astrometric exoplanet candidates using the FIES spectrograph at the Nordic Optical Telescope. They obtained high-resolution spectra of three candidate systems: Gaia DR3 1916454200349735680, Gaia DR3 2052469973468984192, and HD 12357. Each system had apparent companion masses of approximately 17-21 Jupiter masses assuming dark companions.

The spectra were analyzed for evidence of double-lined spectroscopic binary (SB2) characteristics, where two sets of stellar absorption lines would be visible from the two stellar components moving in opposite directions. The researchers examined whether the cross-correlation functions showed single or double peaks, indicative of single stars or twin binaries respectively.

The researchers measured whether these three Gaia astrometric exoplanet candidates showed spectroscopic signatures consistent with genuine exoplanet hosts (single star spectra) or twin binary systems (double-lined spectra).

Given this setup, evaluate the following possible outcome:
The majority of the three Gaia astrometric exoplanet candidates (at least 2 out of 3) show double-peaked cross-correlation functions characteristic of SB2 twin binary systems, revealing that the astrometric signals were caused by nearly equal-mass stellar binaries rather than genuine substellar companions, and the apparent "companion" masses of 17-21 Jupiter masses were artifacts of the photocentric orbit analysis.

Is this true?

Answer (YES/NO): YES